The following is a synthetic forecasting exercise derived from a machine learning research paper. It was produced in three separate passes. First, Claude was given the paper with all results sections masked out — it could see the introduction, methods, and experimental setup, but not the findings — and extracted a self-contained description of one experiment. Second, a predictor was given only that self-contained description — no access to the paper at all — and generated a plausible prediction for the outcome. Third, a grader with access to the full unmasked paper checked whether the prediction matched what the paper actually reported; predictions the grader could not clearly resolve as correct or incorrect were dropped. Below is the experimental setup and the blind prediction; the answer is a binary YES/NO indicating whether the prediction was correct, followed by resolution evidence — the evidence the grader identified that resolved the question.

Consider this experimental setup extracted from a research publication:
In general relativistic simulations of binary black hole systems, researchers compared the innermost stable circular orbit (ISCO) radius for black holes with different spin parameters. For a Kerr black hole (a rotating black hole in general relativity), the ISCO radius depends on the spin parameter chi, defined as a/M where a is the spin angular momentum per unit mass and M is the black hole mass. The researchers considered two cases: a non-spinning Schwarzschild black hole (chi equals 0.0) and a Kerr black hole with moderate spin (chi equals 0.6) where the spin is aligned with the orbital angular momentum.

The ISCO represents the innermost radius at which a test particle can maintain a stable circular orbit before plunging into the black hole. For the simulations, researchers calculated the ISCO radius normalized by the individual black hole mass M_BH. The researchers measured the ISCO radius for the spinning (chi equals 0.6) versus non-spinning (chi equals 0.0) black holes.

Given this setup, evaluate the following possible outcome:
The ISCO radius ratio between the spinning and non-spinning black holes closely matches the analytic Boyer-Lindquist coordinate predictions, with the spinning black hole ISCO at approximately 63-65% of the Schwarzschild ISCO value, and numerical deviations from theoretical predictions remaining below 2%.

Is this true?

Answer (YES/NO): NO